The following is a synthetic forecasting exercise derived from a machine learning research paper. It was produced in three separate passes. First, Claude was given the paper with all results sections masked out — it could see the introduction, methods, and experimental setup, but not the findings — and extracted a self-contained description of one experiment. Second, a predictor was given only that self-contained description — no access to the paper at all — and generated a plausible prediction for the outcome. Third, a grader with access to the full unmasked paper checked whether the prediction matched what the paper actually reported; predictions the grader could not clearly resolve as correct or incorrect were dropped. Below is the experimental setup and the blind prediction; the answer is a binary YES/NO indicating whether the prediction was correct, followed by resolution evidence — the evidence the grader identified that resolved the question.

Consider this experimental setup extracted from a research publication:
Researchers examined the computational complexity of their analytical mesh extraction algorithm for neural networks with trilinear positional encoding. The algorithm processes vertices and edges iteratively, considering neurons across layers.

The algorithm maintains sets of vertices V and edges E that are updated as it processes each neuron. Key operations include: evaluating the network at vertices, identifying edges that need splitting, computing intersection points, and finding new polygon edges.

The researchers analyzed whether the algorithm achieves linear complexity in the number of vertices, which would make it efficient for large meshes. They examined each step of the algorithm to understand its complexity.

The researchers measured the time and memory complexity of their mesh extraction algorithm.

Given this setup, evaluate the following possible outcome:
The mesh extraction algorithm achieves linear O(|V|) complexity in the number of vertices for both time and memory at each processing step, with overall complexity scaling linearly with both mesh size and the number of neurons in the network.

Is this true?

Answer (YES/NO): NO